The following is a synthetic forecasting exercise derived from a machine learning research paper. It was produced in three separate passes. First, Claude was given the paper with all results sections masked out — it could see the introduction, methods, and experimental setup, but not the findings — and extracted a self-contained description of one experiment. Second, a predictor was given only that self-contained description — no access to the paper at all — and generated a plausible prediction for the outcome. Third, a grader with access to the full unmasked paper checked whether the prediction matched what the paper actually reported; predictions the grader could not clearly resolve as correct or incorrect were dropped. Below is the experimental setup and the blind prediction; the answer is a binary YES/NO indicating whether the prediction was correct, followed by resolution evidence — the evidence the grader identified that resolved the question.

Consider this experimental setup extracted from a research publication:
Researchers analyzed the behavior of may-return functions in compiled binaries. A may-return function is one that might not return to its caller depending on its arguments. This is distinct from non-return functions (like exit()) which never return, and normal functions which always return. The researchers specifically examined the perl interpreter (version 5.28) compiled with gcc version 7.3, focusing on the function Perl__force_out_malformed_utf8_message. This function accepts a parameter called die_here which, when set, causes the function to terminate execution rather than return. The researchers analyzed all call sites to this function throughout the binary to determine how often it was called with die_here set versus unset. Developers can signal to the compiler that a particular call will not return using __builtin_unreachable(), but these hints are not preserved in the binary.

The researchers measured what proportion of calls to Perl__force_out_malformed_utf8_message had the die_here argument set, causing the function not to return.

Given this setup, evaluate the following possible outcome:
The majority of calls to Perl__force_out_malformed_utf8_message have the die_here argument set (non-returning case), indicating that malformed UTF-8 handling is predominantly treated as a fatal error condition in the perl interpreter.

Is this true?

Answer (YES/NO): YES